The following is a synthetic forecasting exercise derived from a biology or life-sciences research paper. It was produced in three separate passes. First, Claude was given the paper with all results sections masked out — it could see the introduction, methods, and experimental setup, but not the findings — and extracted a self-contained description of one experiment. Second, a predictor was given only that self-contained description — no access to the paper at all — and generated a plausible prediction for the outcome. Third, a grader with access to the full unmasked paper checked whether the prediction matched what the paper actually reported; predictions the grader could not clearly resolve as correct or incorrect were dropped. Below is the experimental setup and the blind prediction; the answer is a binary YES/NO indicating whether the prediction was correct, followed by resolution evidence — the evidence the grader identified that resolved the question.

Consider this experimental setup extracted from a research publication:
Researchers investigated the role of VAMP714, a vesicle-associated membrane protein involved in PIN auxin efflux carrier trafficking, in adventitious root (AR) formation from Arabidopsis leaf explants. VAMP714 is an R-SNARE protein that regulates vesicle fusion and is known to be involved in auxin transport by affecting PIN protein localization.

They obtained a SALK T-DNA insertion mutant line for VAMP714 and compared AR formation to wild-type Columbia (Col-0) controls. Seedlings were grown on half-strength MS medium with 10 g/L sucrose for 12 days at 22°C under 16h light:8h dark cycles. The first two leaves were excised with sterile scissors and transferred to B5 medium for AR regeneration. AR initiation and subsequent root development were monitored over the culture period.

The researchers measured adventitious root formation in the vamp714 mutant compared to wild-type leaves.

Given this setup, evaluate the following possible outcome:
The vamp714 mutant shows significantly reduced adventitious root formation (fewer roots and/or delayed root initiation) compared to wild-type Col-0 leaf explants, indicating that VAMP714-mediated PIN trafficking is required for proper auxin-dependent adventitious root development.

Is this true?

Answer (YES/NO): YES